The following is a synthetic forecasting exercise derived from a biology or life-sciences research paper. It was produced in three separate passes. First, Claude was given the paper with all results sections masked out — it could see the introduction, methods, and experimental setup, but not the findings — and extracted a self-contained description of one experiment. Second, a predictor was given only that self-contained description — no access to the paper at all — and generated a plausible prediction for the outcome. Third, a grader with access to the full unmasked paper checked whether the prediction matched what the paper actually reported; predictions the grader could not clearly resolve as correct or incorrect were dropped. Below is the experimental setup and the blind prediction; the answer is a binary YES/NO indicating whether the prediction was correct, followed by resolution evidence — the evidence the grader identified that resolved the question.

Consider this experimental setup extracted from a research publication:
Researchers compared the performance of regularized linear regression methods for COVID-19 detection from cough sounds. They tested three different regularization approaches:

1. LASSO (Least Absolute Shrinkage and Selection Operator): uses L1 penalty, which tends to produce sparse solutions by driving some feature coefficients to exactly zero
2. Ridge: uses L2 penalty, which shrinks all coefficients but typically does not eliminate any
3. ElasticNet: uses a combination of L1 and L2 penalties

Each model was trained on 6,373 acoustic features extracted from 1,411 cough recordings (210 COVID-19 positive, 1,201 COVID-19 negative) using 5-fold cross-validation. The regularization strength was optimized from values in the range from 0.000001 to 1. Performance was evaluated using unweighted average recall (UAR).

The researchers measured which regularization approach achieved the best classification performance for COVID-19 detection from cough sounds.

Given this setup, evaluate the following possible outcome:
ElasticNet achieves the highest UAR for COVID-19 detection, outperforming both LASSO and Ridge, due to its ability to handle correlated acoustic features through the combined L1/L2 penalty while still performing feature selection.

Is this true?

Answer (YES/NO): NO